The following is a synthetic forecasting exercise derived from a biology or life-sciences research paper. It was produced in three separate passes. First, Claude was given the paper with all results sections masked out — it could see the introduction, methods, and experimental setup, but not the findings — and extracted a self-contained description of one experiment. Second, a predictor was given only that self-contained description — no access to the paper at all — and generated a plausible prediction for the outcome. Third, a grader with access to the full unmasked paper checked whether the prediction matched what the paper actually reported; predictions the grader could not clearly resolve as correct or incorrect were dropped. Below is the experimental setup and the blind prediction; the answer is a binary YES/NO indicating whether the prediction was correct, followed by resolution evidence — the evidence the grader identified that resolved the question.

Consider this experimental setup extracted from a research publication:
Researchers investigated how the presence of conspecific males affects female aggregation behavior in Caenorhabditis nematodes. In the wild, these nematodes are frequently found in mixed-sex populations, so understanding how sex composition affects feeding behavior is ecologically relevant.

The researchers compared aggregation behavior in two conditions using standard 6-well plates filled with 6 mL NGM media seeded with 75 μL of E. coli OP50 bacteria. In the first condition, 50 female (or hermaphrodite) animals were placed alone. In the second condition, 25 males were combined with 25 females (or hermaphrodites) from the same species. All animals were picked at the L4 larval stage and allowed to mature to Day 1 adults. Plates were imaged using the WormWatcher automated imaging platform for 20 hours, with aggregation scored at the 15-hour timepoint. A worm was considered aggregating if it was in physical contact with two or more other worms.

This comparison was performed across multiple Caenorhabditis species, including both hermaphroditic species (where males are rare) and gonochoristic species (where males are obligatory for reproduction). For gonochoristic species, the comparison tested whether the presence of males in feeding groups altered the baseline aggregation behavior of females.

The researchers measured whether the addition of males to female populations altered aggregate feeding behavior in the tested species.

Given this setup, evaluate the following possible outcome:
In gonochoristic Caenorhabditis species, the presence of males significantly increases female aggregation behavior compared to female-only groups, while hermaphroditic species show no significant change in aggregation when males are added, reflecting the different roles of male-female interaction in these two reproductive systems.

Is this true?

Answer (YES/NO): NO